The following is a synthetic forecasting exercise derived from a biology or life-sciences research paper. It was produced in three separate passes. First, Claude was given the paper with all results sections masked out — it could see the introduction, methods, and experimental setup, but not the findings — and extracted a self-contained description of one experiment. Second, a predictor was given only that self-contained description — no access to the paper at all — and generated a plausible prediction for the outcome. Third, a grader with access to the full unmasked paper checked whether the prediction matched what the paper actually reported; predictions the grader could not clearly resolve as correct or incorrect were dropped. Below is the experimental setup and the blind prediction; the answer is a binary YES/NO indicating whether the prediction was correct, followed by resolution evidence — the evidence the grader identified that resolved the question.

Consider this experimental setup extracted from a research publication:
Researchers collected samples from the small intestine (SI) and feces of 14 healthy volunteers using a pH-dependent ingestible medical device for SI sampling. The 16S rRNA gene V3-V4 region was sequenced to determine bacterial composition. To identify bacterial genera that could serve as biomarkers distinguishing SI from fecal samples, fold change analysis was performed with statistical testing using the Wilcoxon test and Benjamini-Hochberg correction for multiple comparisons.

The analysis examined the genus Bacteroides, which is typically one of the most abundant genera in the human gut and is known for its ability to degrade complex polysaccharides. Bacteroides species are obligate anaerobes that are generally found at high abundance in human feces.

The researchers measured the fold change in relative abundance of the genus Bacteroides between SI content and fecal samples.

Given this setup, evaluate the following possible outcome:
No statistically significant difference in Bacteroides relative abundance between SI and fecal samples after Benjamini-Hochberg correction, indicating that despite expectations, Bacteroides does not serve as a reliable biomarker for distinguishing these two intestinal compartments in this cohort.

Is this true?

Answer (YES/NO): NO